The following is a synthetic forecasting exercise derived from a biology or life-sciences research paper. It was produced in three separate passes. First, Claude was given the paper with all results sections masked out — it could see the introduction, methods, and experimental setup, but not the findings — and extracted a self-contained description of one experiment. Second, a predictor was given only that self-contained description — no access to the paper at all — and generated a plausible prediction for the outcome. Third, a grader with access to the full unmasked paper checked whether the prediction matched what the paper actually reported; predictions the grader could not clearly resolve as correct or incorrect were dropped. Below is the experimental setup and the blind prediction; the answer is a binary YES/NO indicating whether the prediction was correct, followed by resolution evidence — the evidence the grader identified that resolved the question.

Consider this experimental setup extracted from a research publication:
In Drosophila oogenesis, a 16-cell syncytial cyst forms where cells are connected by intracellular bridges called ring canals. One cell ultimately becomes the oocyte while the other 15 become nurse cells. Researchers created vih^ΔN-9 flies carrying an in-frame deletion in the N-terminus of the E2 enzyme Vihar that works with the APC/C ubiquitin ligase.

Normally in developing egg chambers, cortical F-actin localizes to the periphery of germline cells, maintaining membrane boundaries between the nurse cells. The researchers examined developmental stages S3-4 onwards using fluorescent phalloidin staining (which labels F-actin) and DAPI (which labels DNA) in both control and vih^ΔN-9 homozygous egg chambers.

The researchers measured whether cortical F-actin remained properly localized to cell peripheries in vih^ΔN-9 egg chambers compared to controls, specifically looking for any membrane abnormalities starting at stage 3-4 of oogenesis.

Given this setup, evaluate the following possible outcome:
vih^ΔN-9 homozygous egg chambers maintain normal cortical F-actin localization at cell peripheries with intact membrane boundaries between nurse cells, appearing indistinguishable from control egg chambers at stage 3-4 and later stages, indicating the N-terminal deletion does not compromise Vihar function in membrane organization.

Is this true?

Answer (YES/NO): NO